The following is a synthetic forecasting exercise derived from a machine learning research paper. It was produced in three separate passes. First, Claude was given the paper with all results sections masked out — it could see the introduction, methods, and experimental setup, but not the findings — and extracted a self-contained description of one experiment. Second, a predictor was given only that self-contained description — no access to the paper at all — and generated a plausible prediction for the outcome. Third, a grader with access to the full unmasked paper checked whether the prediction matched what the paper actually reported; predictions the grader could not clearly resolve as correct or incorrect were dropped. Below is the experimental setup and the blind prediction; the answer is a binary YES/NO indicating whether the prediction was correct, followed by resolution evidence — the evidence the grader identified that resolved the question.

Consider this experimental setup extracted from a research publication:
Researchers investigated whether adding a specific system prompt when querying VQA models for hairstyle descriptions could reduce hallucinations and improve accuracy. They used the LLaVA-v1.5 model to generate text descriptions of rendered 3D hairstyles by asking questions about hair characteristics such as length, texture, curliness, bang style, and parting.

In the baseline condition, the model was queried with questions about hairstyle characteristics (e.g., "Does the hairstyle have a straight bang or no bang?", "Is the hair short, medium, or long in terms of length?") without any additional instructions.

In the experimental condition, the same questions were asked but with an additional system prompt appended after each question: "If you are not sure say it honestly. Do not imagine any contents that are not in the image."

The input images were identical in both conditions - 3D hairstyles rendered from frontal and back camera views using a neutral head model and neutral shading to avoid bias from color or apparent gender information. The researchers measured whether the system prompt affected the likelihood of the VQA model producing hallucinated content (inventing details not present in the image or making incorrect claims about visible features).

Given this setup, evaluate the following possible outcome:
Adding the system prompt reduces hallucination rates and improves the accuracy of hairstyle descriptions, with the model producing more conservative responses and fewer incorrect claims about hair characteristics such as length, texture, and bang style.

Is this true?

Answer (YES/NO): YES